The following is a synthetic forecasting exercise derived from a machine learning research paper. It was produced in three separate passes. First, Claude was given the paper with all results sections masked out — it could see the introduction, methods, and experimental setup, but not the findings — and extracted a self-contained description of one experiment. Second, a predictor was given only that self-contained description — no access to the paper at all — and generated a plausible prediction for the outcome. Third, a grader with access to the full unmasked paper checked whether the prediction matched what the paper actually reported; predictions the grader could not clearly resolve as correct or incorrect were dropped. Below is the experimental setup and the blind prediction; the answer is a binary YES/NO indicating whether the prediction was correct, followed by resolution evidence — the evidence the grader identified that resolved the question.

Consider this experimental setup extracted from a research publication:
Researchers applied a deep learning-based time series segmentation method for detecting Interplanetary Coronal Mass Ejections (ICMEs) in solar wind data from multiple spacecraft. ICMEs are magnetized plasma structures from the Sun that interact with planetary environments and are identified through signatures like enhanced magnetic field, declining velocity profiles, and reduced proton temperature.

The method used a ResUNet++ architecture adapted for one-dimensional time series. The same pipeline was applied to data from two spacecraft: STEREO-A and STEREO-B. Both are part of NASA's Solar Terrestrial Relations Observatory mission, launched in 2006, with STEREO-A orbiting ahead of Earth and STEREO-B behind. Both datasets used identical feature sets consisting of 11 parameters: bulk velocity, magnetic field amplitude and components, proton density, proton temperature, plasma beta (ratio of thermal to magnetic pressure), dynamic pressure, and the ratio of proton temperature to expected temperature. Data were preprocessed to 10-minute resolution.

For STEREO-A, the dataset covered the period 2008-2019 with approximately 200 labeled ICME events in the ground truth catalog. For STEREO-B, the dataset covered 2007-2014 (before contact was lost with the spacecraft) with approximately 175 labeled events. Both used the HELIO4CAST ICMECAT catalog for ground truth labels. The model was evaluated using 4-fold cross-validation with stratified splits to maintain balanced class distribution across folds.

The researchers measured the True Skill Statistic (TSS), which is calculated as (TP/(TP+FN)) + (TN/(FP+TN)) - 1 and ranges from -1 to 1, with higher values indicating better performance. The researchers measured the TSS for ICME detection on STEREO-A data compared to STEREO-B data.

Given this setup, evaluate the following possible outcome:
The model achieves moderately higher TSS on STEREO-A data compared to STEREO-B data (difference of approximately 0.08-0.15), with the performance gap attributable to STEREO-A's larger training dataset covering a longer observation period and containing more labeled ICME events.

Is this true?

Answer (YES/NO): NO